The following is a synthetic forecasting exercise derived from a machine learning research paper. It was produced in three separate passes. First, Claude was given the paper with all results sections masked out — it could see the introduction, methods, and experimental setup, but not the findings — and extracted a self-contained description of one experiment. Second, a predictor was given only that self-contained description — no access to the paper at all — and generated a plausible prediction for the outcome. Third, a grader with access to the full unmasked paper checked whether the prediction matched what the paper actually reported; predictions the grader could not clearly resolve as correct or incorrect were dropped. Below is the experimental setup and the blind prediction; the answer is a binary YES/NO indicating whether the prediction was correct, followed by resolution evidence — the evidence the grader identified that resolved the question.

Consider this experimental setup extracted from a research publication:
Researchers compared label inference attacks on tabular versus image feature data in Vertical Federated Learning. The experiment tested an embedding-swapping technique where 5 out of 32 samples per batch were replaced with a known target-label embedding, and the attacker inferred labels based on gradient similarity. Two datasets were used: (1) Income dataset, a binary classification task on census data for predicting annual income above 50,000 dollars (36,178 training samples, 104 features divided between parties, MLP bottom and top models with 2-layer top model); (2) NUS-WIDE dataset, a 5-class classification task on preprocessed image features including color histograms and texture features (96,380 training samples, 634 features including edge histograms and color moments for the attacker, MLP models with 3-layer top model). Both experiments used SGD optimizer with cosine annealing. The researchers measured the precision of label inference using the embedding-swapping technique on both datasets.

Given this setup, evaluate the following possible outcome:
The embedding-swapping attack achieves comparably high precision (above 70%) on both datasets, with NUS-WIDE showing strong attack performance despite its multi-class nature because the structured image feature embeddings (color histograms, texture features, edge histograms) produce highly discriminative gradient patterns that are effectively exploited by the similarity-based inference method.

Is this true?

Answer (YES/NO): YES